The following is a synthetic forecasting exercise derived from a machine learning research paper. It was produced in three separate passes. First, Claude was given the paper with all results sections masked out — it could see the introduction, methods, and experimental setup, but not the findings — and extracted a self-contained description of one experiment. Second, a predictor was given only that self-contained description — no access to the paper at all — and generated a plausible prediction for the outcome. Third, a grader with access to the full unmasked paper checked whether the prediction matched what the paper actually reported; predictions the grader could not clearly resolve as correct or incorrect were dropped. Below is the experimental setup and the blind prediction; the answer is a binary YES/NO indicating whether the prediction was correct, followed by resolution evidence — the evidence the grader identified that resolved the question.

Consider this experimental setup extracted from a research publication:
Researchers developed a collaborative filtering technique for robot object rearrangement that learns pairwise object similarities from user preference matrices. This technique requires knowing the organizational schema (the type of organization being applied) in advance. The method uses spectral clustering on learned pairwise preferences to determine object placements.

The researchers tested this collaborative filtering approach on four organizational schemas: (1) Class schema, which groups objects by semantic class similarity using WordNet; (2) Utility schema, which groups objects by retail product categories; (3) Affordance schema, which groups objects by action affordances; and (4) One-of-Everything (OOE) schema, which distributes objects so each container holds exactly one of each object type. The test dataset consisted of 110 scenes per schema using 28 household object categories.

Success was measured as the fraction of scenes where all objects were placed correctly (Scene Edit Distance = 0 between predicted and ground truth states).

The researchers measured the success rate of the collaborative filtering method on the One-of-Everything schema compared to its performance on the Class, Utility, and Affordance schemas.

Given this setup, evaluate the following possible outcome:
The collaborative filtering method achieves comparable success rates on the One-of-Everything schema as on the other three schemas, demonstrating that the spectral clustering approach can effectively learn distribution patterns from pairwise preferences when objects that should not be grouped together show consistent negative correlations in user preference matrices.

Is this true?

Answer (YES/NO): NO